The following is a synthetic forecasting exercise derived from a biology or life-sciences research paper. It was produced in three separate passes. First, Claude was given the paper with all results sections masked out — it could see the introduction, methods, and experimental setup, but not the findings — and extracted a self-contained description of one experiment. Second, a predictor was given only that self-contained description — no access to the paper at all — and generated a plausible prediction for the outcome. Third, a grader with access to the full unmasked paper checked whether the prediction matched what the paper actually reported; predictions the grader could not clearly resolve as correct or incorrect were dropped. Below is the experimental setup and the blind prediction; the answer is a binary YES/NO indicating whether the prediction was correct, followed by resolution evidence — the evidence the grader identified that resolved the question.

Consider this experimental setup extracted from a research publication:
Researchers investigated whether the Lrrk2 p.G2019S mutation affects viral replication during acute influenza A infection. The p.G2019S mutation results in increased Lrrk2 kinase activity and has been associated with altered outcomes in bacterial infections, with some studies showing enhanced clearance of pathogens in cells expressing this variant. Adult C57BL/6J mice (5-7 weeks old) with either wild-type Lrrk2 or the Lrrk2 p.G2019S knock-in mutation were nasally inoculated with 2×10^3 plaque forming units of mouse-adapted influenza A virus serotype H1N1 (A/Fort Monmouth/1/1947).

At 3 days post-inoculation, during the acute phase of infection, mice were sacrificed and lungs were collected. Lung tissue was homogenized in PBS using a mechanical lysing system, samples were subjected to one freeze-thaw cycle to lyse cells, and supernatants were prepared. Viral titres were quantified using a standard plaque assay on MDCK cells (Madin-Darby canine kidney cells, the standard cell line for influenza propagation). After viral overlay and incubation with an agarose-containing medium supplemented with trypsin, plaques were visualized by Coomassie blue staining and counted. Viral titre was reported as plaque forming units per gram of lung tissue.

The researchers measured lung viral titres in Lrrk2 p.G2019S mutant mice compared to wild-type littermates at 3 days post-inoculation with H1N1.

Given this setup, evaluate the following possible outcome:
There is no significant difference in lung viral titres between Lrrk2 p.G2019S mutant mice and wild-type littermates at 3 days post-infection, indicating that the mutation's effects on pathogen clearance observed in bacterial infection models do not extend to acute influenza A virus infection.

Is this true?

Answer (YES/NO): YES